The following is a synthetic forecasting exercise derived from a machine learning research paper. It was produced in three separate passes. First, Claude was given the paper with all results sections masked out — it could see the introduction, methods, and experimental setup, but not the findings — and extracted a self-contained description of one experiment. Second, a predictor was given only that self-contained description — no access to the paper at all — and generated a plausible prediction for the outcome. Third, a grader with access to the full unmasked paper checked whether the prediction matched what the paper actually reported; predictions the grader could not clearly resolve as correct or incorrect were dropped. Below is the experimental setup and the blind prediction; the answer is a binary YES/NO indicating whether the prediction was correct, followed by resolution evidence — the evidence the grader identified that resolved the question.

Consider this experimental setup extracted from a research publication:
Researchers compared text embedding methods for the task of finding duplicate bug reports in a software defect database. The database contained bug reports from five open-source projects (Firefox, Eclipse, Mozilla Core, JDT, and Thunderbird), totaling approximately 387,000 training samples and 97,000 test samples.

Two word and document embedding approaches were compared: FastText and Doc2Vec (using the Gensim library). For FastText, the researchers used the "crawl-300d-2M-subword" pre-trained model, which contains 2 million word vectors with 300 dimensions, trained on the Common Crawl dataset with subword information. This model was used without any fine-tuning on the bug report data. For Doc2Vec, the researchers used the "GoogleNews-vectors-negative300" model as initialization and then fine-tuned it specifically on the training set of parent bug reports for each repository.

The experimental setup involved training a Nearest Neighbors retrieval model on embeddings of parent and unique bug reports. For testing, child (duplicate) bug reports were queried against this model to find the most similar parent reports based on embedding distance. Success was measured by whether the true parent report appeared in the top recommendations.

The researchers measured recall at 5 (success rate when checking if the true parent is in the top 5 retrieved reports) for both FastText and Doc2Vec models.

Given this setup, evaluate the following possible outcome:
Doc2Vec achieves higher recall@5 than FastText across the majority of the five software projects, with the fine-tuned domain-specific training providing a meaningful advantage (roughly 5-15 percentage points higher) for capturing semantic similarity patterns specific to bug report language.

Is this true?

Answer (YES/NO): YES